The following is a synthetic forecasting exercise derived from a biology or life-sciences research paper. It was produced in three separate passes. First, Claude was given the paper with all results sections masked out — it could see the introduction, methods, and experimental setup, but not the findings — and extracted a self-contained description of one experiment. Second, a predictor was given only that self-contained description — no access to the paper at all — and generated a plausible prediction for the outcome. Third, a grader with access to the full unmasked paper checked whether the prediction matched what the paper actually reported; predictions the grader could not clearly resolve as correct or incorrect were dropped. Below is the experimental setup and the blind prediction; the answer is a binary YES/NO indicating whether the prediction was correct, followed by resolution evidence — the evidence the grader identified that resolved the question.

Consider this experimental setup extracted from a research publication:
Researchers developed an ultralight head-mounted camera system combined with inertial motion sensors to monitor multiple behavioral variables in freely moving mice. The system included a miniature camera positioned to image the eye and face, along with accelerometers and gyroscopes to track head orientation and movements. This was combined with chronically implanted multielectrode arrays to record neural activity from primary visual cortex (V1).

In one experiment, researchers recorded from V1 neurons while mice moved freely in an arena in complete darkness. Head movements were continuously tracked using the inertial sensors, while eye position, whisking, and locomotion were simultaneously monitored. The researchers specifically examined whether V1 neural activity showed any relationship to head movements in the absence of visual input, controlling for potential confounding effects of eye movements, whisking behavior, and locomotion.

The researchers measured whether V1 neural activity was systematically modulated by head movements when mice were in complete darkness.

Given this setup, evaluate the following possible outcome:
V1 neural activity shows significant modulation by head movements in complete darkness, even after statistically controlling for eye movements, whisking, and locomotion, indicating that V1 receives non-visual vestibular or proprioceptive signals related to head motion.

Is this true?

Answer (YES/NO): YES